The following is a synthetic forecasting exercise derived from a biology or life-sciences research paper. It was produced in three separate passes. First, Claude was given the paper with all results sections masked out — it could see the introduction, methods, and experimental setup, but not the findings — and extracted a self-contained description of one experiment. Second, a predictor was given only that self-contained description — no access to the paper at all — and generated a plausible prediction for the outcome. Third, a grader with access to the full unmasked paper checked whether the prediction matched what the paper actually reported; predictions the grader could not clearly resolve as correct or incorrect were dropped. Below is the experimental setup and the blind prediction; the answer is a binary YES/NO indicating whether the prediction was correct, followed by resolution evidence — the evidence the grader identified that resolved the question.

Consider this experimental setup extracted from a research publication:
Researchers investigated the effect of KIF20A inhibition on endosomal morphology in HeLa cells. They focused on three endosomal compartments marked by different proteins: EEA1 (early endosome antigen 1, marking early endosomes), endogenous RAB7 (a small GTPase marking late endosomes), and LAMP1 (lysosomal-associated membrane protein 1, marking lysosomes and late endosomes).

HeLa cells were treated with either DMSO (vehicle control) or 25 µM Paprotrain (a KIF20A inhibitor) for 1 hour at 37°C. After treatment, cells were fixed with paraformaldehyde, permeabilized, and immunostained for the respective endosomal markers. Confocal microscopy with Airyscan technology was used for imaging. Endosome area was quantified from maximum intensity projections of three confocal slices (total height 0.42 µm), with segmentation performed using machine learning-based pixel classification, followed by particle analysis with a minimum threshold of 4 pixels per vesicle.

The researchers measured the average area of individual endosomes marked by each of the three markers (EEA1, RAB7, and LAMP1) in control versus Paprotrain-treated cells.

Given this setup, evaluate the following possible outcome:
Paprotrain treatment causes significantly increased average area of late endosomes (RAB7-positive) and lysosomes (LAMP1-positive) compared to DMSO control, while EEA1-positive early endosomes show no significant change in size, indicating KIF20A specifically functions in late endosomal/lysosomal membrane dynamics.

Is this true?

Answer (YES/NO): NO